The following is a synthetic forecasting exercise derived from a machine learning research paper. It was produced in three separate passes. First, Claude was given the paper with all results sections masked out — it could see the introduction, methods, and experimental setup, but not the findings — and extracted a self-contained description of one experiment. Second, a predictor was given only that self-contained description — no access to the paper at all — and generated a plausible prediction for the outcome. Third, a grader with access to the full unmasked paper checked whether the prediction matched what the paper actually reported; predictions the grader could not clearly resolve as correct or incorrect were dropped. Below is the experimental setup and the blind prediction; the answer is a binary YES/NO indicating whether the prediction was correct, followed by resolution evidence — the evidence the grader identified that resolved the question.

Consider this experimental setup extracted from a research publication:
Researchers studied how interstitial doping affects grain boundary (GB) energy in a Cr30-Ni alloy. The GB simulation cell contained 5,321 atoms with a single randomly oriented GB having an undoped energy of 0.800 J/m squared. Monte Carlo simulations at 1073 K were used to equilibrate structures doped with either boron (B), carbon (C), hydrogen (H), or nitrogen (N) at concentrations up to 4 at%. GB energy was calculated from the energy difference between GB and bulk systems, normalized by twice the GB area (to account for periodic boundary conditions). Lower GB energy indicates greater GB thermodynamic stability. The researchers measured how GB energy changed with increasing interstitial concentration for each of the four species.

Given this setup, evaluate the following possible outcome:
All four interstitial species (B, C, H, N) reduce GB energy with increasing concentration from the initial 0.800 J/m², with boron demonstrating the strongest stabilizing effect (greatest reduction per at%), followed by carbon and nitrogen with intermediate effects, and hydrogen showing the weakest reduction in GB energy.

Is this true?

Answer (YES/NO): NO